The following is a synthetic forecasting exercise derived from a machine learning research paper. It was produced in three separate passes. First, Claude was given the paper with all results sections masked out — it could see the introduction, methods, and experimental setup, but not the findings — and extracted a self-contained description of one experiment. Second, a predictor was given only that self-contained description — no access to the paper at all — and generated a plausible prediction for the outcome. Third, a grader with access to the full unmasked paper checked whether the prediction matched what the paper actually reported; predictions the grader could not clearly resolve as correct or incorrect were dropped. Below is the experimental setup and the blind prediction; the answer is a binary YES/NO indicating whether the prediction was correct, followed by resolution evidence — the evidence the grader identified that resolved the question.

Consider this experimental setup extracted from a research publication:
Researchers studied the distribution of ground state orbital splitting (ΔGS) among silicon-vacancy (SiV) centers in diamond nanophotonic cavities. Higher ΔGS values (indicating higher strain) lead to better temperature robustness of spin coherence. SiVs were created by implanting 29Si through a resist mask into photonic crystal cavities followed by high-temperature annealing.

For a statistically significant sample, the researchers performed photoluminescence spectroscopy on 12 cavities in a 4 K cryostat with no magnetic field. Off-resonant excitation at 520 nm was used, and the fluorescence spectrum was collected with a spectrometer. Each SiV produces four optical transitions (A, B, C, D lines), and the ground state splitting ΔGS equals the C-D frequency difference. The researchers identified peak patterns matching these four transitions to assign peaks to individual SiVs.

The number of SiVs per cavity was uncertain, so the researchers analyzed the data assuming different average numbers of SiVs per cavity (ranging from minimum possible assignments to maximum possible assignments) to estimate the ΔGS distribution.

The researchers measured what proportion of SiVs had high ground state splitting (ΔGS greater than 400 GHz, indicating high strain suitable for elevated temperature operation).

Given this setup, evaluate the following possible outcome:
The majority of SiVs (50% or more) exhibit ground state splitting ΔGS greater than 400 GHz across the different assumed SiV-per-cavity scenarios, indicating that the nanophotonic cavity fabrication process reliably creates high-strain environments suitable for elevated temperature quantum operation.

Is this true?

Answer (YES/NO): NO